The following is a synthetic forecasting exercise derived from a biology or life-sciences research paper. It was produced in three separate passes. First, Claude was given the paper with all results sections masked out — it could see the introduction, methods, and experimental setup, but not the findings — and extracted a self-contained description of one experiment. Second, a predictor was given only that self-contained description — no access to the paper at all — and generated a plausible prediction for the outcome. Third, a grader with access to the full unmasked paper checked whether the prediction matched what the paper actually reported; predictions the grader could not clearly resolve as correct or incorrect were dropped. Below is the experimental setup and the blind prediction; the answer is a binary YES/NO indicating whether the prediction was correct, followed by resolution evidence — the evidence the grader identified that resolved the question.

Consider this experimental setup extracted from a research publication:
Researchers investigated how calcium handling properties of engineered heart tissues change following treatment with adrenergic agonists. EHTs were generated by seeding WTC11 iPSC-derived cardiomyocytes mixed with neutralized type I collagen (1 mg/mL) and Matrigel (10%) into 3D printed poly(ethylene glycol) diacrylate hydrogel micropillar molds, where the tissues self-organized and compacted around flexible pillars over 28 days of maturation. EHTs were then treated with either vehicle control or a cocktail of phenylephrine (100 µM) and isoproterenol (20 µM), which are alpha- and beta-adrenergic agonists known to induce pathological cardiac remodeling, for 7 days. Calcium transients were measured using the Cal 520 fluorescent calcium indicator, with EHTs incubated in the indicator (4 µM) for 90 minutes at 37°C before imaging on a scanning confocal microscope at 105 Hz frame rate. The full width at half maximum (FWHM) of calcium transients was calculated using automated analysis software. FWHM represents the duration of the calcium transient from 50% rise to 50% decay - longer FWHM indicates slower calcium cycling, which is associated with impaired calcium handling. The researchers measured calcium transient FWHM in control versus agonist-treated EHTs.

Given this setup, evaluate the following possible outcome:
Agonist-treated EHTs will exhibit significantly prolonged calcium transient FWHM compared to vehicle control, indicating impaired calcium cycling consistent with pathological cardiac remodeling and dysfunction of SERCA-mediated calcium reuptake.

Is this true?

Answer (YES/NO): NO